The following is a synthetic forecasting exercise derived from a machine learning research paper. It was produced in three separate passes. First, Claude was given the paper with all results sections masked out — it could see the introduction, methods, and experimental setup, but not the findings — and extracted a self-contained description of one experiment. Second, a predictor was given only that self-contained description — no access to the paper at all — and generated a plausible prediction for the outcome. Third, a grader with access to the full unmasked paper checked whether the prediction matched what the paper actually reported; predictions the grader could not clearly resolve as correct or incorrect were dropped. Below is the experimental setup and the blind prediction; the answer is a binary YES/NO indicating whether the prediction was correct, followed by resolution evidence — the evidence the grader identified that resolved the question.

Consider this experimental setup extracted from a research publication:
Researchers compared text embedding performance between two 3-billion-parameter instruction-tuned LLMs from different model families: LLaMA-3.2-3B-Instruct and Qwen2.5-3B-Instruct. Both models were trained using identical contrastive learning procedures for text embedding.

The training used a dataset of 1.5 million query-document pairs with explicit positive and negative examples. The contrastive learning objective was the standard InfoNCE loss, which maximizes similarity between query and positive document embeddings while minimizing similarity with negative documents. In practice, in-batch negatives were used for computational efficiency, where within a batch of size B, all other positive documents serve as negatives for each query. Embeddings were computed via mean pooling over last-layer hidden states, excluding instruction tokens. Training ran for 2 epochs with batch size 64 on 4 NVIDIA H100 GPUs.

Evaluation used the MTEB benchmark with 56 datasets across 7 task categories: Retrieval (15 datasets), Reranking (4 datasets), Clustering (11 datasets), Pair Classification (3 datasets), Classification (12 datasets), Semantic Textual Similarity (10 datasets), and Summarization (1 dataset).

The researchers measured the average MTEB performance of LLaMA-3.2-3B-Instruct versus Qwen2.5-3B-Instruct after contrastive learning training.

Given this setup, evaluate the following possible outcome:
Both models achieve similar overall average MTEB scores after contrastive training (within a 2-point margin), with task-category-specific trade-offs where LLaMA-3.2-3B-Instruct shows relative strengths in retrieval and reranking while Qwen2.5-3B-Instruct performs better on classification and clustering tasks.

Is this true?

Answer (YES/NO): NO